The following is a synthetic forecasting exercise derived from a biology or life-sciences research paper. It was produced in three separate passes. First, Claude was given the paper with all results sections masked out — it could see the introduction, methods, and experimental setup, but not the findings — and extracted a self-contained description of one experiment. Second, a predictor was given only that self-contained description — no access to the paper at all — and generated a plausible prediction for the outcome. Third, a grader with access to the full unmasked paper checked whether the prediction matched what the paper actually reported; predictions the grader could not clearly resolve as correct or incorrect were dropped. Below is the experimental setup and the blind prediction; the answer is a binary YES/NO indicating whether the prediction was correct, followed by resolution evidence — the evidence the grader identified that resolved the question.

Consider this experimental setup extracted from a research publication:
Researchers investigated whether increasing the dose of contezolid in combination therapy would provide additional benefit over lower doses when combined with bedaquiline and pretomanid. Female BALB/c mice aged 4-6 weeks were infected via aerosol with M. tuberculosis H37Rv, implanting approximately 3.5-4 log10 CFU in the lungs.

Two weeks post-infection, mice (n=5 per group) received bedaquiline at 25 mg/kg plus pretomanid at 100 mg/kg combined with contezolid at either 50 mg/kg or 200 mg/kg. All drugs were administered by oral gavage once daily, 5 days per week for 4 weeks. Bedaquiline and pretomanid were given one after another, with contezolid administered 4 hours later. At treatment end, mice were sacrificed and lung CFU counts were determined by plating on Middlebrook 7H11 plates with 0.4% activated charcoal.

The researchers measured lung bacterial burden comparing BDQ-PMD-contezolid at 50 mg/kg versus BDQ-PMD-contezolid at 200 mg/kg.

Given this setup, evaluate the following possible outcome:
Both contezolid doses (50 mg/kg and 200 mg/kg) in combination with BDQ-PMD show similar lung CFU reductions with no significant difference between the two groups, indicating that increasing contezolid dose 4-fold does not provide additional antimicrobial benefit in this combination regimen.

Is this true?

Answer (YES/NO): NO